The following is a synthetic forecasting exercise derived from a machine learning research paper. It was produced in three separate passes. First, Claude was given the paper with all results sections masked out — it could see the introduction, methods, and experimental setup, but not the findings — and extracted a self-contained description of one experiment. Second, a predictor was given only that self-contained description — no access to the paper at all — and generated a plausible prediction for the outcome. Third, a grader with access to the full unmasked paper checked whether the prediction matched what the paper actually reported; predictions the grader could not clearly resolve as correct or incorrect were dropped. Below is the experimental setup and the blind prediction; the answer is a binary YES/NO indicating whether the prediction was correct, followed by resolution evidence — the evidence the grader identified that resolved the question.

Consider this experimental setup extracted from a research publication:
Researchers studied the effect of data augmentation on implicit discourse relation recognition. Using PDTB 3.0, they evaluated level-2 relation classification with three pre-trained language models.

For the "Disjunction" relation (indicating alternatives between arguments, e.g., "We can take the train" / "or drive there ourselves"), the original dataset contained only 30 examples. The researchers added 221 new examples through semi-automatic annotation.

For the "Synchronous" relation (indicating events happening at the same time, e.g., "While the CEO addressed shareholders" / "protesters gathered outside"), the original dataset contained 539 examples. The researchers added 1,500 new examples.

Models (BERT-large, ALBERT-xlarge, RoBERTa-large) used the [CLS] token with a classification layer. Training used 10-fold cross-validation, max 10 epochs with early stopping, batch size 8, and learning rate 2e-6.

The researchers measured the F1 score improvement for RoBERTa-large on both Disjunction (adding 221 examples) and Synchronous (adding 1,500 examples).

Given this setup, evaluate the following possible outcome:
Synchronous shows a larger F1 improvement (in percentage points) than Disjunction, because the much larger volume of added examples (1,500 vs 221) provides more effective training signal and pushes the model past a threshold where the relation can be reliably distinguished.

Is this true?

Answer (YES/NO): NO